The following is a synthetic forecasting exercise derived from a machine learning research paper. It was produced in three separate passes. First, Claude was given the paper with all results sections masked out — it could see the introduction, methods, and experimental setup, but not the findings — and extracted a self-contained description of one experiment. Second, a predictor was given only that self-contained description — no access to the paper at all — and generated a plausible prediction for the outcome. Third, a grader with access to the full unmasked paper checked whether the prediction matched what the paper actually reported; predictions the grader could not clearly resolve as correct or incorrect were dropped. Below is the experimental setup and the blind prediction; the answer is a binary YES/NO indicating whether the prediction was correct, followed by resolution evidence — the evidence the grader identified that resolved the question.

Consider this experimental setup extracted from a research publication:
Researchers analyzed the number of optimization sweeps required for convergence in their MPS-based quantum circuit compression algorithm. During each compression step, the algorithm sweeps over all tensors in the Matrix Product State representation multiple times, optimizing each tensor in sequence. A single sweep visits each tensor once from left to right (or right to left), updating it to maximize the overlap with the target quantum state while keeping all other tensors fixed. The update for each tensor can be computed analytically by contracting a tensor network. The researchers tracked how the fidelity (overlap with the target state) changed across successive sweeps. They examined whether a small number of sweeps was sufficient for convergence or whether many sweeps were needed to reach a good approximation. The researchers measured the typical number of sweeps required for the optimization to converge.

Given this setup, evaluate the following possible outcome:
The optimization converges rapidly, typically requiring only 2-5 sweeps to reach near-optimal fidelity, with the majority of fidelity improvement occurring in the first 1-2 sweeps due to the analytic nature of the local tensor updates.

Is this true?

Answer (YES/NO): NO